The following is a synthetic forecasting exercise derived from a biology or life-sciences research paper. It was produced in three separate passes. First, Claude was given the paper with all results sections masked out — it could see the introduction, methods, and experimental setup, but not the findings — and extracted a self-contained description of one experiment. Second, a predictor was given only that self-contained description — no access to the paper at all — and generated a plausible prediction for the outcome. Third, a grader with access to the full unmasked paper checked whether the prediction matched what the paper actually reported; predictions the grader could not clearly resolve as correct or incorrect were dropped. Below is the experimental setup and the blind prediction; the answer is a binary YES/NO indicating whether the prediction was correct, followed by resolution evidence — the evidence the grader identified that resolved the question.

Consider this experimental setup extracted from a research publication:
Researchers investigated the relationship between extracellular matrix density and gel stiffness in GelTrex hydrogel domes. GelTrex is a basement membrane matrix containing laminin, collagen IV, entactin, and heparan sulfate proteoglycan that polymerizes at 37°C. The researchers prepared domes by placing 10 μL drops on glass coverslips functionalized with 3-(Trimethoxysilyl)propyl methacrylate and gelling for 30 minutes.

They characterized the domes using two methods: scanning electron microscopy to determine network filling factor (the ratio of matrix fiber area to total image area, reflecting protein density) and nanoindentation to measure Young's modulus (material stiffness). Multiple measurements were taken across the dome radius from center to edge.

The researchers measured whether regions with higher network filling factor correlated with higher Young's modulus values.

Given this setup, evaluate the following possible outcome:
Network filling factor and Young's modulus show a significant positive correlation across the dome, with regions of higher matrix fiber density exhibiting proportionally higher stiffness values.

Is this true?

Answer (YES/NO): NO